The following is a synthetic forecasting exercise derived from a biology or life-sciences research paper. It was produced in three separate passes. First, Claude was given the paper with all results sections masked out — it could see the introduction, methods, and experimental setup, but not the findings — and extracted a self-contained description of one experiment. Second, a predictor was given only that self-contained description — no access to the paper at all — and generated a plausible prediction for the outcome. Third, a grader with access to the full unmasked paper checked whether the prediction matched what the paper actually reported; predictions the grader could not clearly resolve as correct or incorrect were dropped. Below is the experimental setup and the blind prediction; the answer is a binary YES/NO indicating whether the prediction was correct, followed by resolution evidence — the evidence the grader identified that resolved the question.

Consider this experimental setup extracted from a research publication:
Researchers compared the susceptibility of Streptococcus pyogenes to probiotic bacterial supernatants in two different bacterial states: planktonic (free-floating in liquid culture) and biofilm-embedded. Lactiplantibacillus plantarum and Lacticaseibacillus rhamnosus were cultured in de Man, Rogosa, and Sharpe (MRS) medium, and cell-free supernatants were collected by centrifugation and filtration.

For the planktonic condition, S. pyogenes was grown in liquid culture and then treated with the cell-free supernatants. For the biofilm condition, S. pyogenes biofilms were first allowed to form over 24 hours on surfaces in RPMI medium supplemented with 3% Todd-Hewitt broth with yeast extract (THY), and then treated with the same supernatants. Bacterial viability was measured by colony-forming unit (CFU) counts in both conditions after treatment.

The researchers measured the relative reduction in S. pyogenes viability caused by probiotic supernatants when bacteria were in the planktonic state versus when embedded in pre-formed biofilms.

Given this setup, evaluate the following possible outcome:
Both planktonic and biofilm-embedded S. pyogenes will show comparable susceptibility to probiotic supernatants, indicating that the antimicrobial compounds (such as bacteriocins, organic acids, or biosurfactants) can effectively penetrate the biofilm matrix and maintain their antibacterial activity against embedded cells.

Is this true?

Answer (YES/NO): NO